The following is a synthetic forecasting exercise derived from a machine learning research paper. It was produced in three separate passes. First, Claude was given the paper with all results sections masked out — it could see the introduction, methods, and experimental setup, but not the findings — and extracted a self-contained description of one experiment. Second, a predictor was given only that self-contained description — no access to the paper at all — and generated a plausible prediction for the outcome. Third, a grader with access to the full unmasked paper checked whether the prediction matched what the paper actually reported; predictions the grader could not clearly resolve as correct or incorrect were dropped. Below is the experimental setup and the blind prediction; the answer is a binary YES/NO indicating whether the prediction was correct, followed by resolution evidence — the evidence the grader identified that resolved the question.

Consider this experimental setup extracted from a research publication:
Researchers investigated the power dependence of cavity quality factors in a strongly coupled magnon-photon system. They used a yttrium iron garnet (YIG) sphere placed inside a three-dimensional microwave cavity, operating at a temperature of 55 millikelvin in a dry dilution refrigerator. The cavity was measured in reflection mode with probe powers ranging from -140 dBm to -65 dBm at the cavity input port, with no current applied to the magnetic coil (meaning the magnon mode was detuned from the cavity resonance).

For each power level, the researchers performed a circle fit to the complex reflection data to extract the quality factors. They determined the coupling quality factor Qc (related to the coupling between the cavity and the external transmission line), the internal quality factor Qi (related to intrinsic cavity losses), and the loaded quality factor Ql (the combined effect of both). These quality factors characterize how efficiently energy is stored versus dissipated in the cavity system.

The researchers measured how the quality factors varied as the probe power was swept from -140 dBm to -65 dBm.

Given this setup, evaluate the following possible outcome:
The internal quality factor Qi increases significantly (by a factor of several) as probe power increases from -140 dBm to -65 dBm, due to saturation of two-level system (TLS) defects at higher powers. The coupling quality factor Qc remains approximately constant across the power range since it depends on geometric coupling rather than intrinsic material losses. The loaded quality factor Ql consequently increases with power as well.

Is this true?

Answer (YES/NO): NO